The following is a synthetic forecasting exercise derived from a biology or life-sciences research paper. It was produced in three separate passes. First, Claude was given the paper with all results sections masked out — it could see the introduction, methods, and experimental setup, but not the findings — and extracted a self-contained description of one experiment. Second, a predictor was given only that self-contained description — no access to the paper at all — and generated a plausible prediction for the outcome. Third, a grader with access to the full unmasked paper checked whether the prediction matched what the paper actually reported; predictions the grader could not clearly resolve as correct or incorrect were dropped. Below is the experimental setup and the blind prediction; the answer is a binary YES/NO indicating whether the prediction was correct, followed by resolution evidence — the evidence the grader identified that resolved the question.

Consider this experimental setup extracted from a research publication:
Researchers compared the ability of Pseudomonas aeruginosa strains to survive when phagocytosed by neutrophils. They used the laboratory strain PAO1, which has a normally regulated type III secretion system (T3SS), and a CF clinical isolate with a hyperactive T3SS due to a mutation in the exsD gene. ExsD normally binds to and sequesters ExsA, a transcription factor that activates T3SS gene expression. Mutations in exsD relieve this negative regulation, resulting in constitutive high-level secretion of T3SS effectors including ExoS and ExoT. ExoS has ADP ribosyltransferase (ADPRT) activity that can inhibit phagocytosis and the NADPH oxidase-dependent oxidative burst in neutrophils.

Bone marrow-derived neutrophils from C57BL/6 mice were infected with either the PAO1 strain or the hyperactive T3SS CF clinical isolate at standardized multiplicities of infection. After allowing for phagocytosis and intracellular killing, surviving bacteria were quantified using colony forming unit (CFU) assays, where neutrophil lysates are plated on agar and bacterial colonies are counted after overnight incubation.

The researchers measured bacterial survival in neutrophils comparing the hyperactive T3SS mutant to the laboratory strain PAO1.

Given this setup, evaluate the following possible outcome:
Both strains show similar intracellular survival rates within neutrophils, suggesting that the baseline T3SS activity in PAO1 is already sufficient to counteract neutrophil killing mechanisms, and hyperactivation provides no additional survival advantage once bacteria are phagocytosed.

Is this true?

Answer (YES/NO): NO